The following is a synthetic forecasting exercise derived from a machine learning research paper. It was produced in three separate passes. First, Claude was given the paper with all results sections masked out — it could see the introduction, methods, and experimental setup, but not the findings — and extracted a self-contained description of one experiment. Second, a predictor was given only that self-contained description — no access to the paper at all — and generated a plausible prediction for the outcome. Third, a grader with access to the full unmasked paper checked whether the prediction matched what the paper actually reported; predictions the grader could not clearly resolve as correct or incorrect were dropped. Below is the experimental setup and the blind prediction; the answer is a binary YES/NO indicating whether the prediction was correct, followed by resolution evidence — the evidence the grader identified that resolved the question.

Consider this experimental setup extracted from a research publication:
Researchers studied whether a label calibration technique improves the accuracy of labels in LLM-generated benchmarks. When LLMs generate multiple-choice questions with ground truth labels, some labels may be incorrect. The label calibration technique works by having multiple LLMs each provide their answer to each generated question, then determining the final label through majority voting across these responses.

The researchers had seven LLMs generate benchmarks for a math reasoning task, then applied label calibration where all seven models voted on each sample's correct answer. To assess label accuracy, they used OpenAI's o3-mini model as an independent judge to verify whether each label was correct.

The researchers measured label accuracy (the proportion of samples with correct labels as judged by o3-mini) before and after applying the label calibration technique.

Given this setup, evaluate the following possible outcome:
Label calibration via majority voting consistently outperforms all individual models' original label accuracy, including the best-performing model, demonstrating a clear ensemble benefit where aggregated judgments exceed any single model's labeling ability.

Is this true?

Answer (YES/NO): NO